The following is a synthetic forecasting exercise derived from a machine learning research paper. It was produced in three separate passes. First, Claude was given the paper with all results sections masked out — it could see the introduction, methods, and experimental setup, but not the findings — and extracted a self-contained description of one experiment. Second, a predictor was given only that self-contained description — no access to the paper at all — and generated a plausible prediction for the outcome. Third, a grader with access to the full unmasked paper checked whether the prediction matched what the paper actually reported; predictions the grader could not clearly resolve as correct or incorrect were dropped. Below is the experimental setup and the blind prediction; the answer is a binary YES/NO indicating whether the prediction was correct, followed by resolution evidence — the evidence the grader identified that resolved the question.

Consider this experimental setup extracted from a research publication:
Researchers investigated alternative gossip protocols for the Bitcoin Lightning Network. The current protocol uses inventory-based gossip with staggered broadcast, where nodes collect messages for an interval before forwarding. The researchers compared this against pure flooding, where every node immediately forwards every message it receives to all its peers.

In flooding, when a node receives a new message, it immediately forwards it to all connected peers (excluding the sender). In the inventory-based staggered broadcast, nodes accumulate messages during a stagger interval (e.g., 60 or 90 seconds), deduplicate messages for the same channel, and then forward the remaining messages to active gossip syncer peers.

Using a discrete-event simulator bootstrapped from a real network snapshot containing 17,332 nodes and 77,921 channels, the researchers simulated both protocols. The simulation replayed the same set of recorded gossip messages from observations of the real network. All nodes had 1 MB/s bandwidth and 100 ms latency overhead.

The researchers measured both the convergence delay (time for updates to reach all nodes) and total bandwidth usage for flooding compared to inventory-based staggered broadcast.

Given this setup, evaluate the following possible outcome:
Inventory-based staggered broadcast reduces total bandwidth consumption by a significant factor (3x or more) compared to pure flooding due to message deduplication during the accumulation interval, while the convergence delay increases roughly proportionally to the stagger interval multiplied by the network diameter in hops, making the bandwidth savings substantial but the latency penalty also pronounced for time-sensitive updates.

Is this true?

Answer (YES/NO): NO